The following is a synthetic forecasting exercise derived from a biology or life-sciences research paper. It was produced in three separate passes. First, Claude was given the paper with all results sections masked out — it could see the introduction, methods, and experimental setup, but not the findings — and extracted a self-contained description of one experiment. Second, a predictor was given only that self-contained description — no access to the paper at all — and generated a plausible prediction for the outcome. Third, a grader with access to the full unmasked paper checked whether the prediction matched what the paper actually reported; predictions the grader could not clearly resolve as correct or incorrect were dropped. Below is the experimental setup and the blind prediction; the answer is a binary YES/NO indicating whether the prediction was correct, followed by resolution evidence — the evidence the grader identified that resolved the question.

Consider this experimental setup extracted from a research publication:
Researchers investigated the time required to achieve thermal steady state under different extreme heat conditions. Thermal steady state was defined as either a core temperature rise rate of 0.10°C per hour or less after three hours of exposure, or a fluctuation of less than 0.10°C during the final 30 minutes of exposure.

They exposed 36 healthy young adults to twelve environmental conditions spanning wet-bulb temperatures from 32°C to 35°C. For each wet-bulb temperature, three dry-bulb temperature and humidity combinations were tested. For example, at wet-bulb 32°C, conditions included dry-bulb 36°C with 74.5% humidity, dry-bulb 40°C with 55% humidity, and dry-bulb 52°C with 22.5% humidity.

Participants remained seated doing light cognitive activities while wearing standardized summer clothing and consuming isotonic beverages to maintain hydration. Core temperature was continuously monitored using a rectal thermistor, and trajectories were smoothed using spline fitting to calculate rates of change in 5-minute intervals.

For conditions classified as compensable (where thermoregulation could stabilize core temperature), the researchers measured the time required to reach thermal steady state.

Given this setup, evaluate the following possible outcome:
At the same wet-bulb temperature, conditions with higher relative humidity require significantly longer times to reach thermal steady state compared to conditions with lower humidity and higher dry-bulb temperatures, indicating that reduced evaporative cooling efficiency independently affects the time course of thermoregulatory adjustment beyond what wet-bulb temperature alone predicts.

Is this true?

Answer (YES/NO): NO